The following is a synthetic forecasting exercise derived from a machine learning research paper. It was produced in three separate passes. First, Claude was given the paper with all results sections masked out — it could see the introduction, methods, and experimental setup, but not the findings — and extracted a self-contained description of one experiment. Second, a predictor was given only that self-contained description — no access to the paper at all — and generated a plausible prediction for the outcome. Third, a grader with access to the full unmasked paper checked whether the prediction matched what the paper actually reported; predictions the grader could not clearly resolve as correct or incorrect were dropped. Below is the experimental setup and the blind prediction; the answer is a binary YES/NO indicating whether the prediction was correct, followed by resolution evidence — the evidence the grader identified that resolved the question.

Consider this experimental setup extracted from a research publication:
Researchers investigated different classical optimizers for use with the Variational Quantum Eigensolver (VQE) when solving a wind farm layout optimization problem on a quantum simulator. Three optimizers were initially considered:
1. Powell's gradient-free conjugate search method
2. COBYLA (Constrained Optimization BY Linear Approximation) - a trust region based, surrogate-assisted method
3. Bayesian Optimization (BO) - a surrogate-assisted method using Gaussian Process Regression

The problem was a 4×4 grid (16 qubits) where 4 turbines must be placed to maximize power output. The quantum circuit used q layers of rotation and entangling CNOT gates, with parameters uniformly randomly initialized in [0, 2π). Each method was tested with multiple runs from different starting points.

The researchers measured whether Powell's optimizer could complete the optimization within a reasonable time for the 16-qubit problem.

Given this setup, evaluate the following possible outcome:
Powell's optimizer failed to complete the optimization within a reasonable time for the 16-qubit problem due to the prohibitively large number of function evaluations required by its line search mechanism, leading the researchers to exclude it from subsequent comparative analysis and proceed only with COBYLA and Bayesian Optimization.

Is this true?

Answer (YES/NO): NO